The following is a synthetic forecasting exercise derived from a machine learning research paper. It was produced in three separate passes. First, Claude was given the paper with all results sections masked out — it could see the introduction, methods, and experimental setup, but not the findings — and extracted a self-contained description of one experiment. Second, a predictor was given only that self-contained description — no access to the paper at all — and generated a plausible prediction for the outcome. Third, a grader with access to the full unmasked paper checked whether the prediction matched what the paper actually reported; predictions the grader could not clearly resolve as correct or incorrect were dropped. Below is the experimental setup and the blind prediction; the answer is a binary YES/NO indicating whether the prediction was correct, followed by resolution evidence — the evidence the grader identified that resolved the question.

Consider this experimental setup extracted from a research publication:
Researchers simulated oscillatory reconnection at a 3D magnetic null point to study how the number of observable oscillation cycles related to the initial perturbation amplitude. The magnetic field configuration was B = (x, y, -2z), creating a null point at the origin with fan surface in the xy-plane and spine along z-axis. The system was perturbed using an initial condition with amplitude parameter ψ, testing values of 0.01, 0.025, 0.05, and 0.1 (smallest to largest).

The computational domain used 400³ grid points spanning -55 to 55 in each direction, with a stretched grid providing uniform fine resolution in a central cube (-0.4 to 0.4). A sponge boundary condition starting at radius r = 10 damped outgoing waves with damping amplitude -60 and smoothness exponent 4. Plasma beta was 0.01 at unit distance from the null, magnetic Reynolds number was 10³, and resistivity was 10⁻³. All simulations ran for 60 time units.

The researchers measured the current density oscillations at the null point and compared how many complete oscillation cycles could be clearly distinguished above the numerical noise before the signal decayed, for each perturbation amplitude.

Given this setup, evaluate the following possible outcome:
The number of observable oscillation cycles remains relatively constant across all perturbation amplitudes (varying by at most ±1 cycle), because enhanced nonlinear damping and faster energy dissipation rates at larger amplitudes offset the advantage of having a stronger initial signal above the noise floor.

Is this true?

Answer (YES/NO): YES